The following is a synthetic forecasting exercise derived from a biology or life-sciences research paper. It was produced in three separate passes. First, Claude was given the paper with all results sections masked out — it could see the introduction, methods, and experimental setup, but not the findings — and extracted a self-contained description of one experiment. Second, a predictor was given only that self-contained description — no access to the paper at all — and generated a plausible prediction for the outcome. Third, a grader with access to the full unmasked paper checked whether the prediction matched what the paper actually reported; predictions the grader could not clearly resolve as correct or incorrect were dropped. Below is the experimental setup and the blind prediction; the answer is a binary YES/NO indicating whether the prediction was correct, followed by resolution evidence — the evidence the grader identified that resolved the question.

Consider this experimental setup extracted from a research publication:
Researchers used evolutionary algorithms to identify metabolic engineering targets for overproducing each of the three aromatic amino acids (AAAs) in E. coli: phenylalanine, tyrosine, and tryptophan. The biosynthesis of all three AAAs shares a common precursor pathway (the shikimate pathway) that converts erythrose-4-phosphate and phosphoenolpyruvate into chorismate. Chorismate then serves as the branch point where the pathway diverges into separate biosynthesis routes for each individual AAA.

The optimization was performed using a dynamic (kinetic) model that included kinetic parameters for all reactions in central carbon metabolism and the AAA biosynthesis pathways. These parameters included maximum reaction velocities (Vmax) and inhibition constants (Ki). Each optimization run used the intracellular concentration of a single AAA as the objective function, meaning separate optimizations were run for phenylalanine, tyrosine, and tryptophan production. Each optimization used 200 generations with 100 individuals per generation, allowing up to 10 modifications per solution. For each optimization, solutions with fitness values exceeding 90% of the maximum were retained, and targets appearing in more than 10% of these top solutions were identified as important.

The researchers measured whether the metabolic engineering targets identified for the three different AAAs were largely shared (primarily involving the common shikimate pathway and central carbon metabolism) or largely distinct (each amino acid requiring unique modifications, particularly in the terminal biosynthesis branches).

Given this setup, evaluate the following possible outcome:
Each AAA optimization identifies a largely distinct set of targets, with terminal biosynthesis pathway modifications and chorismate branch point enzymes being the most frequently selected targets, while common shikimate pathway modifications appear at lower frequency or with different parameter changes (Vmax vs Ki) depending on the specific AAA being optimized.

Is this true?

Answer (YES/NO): NO